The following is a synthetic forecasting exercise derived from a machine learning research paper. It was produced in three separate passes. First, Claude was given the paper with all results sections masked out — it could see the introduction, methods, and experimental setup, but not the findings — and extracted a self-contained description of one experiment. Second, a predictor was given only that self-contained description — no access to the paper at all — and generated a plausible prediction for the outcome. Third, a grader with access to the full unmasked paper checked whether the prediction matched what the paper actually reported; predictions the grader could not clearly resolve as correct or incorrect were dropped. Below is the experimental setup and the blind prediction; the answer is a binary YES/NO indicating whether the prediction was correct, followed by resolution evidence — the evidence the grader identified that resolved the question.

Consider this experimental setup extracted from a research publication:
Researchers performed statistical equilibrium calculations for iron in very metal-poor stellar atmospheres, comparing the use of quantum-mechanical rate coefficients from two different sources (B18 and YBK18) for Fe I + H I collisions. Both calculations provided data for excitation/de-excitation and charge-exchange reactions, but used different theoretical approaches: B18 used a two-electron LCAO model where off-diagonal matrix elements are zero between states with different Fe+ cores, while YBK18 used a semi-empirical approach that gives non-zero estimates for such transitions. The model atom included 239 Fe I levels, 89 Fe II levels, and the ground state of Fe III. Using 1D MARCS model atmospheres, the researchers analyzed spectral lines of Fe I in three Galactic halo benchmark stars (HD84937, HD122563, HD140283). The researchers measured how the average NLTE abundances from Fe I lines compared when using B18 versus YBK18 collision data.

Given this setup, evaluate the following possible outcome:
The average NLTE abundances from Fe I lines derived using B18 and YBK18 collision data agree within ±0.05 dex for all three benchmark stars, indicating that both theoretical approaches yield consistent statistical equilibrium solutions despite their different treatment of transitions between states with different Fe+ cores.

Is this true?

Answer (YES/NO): YES